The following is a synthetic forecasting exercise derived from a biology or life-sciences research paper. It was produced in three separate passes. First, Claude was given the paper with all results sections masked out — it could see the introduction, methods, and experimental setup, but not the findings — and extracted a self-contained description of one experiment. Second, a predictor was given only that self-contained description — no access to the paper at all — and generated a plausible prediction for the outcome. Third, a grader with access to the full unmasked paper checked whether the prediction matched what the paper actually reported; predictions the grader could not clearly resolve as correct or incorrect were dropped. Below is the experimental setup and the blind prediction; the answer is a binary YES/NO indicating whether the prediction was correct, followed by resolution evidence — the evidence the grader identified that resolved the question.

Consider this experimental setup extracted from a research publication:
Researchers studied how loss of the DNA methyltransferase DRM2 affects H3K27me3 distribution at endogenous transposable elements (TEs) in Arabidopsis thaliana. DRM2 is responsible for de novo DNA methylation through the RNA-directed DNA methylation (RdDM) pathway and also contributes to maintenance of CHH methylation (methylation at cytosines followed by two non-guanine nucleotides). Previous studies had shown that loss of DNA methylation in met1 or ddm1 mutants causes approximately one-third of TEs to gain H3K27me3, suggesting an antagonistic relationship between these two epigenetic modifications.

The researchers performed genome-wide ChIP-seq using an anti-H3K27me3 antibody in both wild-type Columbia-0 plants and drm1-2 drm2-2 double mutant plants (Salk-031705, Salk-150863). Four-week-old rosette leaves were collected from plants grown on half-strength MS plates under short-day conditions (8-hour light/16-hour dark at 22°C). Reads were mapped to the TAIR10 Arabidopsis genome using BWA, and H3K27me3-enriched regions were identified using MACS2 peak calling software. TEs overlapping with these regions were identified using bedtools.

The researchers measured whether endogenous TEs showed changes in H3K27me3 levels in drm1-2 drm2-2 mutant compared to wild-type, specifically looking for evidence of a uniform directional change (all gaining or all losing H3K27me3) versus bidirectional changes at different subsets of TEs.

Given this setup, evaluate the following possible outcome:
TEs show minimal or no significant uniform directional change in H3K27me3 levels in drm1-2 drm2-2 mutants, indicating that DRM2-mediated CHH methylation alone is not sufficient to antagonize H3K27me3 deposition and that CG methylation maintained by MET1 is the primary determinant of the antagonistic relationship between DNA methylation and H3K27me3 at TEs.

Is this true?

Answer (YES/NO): NO